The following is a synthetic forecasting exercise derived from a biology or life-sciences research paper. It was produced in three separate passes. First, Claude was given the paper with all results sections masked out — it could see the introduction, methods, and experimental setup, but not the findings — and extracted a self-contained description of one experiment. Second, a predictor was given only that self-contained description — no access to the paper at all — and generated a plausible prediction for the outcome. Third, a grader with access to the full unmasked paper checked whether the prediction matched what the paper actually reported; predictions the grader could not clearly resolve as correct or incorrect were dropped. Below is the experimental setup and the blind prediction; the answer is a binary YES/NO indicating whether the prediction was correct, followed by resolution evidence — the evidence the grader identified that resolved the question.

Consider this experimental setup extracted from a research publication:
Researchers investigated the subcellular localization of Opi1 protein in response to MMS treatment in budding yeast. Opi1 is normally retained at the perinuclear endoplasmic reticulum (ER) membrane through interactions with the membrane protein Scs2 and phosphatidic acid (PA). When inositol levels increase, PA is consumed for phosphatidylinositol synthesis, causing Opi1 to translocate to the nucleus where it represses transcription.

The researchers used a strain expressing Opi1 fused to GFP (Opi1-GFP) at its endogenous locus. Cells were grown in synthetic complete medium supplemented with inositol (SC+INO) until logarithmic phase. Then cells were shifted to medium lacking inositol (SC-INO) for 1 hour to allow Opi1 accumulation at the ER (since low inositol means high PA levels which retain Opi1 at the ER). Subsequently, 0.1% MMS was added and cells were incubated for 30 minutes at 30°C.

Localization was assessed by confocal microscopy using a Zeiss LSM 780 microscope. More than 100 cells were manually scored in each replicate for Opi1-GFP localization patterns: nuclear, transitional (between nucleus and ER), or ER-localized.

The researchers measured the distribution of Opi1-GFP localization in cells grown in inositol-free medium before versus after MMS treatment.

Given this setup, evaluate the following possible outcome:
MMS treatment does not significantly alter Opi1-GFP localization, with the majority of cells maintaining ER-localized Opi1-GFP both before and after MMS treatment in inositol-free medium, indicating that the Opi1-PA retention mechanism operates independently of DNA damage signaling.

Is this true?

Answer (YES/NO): NO